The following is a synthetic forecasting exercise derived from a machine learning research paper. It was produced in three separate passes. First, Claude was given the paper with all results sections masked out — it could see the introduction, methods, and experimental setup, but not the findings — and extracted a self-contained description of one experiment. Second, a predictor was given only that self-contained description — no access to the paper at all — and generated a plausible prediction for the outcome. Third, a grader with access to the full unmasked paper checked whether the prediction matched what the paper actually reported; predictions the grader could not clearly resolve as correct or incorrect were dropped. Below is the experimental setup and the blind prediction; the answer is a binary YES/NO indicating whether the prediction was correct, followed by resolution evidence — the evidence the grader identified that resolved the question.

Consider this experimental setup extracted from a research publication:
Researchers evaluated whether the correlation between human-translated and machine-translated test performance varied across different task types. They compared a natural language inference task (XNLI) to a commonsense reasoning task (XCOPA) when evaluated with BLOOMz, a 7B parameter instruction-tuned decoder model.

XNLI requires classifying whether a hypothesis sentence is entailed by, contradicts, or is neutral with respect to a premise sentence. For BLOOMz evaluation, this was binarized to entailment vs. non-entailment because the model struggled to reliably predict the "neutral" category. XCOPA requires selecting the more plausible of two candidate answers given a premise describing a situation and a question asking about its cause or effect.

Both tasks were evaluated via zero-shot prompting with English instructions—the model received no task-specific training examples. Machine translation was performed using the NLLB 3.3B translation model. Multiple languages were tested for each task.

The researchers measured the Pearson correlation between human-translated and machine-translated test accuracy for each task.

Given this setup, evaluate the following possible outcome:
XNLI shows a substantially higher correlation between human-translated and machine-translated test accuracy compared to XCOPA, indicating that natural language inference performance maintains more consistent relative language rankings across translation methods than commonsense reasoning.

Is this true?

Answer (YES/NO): YES